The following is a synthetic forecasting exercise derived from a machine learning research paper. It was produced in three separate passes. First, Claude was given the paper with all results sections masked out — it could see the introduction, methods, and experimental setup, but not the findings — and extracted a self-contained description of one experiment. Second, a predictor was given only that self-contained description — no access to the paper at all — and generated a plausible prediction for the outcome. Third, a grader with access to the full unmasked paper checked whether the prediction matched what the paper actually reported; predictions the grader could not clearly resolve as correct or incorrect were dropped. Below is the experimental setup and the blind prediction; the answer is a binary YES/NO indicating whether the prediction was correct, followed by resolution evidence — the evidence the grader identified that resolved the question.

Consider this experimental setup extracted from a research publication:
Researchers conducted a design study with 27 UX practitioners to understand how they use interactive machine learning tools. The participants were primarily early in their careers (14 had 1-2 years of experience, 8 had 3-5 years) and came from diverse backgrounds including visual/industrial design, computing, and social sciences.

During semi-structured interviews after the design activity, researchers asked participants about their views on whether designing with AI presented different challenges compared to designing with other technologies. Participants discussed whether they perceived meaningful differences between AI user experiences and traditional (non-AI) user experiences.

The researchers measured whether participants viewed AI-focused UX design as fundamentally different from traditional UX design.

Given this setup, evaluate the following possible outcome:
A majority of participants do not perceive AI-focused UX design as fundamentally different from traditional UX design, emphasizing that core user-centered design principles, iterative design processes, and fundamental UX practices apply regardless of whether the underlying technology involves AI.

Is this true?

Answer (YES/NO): NO